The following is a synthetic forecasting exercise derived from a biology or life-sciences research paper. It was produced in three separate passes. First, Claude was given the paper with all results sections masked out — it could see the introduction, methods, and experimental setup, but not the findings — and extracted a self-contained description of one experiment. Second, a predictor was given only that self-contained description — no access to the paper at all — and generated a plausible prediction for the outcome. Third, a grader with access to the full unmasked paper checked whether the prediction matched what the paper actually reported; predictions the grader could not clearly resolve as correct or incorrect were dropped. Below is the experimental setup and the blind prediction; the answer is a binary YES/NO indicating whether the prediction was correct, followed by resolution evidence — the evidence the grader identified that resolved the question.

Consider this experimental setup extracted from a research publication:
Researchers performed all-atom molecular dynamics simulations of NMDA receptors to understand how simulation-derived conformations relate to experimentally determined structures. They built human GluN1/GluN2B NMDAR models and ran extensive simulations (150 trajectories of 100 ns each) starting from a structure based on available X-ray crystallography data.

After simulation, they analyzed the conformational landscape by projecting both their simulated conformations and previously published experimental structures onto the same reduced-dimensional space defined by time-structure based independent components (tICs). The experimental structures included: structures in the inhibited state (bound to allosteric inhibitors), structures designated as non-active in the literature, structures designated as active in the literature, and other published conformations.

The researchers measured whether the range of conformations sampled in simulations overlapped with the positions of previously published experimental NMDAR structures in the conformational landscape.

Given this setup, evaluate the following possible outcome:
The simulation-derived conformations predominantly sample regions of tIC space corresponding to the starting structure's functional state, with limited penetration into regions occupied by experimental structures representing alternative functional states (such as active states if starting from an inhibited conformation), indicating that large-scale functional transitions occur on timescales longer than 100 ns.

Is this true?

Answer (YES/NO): YES